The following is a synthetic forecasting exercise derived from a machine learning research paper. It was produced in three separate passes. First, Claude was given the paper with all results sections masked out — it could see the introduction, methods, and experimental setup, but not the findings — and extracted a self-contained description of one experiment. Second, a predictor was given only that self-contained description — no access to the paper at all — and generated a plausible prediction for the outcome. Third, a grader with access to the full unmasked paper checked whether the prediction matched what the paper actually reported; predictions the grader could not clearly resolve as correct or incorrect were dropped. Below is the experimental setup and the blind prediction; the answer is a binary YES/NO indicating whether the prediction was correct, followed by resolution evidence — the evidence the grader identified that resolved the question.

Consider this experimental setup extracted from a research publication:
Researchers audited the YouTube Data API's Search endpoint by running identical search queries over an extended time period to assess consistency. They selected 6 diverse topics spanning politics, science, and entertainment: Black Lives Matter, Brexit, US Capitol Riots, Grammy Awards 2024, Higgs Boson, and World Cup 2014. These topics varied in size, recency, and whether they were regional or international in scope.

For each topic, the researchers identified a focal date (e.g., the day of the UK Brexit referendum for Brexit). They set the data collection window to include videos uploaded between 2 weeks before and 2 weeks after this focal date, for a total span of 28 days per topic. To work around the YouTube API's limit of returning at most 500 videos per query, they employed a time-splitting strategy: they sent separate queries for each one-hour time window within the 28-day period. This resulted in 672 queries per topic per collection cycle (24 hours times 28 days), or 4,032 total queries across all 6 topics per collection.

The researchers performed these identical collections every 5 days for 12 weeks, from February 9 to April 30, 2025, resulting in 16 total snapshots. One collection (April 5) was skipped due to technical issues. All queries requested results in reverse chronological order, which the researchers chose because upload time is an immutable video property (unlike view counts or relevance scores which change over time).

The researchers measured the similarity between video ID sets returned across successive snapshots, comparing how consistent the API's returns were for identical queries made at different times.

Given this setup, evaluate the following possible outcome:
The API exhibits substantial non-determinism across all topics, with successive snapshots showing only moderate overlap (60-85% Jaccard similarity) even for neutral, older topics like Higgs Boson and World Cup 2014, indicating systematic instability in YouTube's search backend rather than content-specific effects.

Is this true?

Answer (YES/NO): NO